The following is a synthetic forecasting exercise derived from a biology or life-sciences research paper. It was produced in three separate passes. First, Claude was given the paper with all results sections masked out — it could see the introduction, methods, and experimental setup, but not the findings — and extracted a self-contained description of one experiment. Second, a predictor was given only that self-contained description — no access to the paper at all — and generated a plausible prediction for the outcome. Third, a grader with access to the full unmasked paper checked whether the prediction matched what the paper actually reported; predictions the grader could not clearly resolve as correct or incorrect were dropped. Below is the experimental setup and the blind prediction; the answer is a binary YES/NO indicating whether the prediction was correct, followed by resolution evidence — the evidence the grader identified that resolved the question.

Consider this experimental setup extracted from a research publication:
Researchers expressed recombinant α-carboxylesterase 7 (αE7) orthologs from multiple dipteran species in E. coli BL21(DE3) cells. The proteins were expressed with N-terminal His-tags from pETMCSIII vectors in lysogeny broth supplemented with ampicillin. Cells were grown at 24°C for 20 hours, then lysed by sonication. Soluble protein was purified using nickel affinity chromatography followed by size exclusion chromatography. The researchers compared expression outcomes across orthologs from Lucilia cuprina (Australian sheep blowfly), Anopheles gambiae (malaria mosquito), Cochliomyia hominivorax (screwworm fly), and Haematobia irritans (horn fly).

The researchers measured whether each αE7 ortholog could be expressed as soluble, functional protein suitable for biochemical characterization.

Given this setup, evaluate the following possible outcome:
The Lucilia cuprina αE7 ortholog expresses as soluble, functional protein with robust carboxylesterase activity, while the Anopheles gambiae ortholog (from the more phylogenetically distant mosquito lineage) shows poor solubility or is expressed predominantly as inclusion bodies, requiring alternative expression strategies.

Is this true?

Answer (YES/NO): NO